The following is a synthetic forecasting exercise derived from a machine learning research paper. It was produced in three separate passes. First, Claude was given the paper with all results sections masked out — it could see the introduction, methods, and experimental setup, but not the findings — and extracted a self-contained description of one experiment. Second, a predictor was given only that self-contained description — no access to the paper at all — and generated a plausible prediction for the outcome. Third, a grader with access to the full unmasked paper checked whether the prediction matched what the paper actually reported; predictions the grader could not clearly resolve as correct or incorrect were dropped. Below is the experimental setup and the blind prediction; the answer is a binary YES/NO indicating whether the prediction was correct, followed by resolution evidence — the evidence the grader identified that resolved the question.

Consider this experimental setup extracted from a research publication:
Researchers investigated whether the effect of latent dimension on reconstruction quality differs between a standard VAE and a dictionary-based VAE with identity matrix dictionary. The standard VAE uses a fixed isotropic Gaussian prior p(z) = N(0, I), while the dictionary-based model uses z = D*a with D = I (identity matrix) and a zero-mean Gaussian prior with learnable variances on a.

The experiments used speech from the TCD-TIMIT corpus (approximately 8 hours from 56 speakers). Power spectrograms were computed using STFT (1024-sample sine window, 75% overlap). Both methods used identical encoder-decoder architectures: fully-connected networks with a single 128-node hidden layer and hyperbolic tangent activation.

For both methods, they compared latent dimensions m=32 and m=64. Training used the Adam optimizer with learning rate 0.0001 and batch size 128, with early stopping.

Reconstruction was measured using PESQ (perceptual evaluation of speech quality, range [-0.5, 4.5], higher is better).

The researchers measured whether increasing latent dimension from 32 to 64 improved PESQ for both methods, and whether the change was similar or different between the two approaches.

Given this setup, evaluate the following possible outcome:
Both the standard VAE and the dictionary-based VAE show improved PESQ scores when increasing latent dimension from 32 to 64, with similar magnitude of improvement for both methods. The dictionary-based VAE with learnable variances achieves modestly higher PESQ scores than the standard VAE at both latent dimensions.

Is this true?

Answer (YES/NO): NO